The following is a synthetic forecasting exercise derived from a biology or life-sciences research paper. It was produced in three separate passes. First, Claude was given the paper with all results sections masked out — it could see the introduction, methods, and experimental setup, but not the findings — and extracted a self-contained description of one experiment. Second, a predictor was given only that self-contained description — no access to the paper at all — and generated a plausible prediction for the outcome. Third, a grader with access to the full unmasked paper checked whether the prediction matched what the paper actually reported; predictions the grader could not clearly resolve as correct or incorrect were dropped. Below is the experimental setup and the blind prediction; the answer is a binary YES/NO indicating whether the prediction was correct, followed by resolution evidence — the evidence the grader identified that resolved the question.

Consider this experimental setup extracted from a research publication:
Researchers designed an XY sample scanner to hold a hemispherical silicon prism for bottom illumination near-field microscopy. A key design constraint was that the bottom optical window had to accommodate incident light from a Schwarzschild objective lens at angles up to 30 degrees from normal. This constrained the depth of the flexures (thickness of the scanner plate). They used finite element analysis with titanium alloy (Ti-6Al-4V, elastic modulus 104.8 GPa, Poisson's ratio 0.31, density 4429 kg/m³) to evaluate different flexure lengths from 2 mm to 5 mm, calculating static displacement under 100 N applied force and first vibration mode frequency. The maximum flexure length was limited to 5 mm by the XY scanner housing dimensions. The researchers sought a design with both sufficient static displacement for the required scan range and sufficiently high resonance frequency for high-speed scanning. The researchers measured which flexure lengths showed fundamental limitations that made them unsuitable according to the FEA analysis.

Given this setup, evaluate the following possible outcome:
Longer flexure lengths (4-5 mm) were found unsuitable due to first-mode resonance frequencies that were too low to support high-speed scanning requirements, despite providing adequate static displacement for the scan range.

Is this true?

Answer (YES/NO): NO